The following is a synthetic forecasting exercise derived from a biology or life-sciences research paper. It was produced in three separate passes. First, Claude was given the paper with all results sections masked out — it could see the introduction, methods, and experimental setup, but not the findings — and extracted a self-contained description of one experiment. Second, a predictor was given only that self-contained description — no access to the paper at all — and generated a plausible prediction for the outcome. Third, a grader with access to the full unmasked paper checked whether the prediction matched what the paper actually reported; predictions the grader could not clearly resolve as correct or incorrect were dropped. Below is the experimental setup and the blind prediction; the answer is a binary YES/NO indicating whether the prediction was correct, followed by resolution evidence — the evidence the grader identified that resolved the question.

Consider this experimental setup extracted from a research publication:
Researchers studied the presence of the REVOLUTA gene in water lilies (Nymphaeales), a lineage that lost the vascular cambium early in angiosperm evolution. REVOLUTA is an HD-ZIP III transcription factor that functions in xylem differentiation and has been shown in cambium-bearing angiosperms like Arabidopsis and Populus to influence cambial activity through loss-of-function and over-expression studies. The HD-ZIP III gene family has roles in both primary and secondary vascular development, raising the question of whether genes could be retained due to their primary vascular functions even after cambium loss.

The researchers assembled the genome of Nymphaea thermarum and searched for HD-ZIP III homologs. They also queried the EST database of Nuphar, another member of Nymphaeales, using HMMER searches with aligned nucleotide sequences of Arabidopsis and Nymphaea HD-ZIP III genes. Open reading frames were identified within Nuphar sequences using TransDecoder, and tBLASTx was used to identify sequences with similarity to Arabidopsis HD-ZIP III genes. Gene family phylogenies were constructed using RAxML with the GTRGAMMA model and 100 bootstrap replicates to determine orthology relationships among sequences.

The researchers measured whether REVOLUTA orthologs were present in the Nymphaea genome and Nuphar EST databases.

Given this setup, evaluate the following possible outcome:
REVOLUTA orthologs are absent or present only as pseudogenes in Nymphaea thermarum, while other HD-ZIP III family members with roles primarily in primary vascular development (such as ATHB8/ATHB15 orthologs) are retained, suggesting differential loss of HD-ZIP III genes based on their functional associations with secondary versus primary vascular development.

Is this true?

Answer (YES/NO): YES